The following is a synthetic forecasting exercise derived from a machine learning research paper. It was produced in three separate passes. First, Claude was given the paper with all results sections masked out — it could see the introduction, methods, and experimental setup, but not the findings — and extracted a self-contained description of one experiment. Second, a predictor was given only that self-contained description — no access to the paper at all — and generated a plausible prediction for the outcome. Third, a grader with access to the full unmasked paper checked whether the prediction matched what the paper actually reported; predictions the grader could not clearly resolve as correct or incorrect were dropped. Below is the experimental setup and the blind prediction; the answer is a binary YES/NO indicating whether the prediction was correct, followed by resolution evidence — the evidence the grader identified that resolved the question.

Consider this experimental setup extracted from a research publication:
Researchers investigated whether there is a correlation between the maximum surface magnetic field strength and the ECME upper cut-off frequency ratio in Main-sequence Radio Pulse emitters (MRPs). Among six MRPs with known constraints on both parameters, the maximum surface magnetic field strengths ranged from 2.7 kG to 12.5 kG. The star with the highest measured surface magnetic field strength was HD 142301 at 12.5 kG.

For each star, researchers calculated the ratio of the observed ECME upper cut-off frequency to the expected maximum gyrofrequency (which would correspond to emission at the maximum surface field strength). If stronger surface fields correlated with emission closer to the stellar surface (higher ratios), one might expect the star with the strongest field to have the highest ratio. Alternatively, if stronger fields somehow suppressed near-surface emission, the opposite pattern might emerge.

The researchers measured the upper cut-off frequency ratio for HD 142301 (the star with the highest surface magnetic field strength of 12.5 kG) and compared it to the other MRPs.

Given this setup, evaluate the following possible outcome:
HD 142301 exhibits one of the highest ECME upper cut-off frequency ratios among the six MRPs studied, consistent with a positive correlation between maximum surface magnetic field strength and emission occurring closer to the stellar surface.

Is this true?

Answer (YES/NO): NO